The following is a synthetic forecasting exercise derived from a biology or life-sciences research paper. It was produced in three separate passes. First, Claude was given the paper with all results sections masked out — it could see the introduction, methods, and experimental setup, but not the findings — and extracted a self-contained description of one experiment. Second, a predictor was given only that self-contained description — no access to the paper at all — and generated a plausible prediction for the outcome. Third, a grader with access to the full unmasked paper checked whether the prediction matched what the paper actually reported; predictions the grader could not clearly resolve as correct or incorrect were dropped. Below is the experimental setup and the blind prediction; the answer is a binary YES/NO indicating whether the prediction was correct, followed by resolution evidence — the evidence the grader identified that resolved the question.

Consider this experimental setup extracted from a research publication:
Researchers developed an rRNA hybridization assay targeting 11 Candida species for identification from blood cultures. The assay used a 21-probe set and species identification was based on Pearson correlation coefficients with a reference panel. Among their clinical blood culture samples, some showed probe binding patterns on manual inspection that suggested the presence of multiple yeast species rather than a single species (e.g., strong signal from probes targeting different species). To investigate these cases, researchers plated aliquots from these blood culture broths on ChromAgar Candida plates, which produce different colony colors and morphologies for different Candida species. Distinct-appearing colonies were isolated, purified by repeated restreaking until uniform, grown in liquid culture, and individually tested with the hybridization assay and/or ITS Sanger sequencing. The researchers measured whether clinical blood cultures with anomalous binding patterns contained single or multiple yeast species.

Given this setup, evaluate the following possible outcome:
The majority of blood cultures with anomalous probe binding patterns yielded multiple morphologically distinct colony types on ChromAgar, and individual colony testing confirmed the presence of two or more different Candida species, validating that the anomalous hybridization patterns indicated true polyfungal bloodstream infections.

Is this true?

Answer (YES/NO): NO